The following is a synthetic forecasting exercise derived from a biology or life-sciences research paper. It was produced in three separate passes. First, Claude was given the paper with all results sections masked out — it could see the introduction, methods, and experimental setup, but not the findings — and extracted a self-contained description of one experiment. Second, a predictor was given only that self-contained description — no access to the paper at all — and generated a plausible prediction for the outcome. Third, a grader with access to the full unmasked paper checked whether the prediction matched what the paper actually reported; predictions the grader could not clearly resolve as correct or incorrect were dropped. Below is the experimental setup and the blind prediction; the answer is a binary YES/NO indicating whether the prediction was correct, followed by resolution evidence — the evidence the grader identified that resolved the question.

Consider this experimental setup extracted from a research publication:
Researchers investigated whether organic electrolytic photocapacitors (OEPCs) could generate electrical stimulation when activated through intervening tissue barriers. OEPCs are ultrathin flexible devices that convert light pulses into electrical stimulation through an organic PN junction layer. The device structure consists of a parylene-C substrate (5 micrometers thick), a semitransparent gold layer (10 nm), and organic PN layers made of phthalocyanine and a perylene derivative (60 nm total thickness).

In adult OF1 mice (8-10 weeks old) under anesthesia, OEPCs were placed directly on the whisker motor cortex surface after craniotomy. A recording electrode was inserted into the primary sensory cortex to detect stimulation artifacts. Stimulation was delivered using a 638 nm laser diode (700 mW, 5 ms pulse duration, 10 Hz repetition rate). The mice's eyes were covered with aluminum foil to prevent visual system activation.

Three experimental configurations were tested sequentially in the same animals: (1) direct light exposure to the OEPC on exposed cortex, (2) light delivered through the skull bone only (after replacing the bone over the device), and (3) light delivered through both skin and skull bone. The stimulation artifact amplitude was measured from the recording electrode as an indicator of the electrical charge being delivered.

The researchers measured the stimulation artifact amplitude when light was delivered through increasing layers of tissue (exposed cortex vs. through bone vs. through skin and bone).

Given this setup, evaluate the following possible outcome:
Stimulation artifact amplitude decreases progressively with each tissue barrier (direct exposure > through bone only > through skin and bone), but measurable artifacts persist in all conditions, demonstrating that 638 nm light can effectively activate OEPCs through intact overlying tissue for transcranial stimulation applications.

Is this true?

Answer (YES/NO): YES